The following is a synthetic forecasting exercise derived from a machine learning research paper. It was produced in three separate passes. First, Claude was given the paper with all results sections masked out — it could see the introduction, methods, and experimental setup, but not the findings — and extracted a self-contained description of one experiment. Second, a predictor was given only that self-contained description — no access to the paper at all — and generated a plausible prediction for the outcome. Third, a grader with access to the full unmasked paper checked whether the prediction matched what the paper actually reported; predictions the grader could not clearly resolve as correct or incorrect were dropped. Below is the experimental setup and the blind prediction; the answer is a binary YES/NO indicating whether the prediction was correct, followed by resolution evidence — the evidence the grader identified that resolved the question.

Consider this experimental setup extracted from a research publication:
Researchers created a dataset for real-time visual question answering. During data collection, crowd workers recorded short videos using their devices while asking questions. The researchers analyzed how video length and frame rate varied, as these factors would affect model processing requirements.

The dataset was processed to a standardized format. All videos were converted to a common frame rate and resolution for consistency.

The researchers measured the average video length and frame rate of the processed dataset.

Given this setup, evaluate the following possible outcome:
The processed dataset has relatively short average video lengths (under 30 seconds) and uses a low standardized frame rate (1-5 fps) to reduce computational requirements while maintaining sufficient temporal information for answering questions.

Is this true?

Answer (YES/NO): NO